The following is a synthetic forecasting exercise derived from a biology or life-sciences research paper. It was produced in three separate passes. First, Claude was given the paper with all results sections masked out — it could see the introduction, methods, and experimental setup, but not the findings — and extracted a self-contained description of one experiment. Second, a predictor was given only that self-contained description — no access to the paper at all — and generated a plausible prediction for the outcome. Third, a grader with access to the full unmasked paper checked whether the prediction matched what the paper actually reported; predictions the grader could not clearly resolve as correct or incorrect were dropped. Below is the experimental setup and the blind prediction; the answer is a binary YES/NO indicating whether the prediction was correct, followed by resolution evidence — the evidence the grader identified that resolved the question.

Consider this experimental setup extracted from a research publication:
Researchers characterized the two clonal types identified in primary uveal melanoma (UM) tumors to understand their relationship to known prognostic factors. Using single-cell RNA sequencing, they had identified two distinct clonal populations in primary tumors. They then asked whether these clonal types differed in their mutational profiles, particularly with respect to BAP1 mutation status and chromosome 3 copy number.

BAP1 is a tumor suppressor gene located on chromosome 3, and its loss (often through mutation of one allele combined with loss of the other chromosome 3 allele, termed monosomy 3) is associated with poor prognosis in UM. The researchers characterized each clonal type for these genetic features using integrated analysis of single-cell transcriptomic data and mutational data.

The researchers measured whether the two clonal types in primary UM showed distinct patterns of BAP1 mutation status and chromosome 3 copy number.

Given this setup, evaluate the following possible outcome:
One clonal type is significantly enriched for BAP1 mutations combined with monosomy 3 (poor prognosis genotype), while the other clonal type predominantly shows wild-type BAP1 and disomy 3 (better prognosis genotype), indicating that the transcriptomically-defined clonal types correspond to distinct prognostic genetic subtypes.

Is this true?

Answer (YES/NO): YES